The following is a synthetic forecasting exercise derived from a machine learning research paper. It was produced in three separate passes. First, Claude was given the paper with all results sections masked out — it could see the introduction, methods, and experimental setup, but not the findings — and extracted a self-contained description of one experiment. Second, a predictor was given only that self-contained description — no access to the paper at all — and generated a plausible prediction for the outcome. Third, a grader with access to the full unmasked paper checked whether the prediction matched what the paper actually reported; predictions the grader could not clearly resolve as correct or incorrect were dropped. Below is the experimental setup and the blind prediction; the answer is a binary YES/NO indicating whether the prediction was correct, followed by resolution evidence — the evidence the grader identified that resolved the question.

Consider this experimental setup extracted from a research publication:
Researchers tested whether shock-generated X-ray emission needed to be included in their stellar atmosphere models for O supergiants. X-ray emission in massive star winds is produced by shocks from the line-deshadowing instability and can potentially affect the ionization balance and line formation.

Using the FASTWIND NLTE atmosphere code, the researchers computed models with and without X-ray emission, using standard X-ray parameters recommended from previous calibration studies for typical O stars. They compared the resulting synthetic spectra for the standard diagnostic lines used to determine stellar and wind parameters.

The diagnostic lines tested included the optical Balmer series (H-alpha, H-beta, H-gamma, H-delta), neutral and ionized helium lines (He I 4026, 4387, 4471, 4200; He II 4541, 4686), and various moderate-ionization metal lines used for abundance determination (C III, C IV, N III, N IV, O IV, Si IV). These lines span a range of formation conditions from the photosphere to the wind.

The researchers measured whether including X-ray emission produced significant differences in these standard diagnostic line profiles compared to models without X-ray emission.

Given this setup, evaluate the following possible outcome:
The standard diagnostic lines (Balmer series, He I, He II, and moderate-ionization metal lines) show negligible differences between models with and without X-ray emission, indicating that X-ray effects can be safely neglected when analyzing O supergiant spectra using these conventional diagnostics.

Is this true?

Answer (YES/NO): YES